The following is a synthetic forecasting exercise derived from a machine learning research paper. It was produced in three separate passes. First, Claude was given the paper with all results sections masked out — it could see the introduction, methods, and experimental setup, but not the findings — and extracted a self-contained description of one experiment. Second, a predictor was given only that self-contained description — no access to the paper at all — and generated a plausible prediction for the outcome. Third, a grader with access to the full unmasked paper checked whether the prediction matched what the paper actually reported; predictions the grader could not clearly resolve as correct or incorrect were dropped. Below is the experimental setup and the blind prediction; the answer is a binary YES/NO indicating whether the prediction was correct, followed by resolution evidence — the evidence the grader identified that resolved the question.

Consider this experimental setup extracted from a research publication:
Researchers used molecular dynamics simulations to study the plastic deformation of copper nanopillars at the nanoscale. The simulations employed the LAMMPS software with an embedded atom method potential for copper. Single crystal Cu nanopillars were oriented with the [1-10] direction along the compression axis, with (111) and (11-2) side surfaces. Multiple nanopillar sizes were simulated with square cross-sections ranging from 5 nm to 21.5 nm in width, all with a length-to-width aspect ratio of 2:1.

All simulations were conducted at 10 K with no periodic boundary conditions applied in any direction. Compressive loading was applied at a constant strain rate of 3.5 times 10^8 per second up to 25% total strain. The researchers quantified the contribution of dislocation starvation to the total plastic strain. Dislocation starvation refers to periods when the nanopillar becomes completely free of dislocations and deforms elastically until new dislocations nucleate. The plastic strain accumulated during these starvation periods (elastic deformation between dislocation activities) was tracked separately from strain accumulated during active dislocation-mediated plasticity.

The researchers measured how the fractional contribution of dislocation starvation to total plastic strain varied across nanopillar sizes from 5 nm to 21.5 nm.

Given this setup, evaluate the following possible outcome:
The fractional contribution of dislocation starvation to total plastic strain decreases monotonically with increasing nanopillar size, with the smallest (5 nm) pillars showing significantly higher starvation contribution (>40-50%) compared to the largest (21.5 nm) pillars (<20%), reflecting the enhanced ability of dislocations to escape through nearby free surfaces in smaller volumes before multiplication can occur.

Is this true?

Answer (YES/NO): YES